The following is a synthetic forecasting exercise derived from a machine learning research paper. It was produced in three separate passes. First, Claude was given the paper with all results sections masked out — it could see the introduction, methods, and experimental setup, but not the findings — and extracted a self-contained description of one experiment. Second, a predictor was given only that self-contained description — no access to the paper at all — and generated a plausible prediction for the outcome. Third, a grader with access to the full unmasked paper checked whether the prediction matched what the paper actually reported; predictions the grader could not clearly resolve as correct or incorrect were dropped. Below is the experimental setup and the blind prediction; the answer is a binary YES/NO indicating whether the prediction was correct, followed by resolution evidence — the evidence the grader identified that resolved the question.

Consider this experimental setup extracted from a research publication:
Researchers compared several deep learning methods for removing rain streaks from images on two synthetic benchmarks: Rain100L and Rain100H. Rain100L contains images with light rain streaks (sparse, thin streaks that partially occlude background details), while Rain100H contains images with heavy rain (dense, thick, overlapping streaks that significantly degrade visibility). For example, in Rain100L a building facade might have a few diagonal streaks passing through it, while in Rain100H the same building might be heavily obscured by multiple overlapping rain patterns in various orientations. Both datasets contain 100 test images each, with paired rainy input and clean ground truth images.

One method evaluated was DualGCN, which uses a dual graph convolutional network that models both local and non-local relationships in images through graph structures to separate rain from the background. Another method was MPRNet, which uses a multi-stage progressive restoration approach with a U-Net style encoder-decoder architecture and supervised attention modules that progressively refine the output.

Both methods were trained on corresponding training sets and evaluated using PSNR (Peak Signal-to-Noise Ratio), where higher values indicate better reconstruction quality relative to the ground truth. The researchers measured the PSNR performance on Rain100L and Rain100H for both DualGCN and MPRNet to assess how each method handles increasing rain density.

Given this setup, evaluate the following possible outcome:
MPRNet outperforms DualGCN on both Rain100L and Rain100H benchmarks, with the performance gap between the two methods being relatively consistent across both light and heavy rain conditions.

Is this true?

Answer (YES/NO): NO